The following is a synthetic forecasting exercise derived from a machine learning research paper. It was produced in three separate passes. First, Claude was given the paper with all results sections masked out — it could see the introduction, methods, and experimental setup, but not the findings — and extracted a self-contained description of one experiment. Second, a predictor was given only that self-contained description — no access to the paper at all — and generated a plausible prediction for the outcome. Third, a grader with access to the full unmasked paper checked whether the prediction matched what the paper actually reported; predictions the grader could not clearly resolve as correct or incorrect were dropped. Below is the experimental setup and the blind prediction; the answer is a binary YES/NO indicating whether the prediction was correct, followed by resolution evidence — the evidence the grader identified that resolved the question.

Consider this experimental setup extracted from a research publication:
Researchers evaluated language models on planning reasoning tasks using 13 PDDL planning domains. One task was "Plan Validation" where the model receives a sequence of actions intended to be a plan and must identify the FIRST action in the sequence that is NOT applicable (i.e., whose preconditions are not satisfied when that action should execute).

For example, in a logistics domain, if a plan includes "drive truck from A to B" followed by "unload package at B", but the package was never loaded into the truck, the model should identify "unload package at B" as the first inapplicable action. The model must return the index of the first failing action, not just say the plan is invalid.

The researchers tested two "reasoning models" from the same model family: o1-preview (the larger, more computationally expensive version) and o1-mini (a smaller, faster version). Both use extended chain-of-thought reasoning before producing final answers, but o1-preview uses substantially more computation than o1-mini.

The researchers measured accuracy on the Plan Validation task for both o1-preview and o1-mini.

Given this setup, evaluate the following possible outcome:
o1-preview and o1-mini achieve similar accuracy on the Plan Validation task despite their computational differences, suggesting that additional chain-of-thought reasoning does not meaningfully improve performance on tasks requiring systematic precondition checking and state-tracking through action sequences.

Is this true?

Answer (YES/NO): NO